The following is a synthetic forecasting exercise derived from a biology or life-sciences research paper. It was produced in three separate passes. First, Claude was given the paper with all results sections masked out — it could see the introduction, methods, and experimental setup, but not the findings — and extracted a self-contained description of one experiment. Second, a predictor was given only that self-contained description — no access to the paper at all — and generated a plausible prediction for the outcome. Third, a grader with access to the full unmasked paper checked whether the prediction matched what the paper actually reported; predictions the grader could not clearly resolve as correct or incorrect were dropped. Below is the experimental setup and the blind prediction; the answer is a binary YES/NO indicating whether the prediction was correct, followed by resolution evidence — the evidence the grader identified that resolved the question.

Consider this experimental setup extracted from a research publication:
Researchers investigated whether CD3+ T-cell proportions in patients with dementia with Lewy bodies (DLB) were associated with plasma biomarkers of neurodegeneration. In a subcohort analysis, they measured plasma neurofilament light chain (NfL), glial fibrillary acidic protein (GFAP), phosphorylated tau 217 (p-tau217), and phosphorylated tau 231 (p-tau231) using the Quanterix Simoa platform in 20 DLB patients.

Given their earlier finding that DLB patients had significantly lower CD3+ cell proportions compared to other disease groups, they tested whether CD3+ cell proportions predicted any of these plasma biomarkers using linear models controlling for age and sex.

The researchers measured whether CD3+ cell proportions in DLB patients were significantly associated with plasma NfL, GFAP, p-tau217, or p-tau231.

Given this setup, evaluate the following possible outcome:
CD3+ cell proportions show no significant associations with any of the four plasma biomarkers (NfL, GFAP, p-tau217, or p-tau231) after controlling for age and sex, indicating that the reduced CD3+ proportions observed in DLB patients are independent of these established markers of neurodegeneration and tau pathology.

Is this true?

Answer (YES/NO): YES